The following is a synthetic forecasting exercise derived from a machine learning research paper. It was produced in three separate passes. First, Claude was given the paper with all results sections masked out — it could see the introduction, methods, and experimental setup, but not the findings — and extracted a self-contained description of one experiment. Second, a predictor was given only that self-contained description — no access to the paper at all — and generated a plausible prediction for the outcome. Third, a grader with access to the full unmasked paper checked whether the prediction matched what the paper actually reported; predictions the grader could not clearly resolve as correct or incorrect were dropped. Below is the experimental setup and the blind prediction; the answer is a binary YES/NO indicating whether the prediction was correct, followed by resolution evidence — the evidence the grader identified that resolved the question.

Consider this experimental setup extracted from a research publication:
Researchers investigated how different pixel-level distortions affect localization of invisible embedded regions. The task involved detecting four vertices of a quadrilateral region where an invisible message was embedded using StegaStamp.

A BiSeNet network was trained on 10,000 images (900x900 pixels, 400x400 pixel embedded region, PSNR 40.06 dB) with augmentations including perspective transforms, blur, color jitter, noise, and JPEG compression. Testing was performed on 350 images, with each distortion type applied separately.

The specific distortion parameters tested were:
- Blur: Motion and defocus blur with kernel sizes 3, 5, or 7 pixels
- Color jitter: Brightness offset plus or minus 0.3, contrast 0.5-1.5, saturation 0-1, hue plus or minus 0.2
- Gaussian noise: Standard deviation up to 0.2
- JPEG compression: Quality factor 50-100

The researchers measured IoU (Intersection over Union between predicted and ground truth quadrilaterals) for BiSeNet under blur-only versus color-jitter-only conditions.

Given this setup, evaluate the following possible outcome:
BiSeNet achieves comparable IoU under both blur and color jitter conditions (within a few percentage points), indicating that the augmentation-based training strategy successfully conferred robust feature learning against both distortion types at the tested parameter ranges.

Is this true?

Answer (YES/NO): YES